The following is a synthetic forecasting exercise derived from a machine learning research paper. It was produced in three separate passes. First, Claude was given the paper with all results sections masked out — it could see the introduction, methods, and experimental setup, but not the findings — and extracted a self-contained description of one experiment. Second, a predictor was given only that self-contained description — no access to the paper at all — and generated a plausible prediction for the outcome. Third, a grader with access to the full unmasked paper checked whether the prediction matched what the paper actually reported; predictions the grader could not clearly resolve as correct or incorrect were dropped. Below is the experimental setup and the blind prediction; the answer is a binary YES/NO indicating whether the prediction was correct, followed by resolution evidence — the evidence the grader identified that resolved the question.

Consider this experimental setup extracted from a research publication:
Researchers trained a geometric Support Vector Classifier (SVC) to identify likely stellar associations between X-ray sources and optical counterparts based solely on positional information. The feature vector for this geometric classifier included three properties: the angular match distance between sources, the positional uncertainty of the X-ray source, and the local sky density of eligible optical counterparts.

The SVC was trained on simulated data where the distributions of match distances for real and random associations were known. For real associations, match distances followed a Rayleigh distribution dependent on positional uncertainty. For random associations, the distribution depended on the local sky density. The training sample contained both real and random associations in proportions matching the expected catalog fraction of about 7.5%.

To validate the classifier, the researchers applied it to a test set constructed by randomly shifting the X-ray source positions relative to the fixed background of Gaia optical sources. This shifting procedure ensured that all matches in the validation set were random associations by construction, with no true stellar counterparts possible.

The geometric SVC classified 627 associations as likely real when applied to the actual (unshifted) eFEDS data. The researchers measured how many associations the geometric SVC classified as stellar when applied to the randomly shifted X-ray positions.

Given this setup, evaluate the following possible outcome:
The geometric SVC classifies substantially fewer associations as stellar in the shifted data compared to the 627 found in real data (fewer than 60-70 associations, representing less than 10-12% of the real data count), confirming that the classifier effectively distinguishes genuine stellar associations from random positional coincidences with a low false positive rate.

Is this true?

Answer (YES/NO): YES